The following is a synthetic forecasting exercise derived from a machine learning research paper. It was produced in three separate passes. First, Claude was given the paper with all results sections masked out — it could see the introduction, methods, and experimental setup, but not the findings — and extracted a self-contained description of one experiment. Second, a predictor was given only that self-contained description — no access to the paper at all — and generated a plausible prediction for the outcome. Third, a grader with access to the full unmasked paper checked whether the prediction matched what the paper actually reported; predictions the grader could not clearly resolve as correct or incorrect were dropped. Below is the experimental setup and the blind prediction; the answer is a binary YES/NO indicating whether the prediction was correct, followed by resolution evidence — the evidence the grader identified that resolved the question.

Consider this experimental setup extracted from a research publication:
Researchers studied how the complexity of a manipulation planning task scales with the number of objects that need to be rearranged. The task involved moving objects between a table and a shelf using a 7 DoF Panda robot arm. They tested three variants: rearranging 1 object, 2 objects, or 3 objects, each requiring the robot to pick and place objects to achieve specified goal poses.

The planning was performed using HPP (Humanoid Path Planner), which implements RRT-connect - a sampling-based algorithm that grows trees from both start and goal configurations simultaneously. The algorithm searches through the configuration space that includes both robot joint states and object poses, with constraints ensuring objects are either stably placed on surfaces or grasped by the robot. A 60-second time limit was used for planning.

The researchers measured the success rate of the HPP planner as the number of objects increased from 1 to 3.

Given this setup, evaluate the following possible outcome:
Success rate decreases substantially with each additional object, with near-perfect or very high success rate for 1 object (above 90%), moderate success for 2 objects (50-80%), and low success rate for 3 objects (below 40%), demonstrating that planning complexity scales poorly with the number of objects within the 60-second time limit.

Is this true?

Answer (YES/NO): NO